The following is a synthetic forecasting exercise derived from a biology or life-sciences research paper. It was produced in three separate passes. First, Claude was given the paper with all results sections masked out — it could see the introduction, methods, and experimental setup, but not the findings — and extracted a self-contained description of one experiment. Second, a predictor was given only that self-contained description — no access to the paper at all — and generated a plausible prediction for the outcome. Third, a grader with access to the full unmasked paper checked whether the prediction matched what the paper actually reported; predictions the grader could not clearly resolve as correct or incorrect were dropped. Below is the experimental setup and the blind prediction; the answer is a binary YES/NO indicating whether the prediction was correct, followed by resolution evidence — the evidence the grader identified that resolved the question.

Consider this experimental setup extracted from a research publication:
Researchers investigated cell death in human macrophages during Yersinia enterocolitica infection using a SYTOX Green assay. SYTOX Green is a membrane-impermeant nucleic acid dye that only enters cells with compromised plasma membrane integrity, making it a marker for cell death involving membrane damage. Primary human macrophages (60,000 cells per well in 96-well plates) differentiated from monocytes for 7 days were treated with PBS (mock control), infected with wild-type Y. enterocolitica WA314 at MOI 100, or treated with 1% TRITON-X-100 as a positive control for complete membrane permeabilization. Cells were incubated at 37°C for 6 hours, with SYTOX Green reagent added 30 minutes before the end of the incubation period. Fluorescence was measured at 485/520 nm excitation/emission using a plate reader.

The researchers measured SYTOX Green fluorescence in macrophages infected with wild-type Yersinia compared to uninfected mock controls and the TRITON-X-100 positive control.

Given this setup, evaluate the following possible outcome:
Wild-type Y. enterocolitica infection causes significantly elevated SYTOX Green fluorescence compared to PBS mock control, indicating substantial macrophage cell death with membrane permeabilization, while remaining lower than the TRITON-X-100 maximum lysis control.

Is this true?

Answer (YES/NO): NO